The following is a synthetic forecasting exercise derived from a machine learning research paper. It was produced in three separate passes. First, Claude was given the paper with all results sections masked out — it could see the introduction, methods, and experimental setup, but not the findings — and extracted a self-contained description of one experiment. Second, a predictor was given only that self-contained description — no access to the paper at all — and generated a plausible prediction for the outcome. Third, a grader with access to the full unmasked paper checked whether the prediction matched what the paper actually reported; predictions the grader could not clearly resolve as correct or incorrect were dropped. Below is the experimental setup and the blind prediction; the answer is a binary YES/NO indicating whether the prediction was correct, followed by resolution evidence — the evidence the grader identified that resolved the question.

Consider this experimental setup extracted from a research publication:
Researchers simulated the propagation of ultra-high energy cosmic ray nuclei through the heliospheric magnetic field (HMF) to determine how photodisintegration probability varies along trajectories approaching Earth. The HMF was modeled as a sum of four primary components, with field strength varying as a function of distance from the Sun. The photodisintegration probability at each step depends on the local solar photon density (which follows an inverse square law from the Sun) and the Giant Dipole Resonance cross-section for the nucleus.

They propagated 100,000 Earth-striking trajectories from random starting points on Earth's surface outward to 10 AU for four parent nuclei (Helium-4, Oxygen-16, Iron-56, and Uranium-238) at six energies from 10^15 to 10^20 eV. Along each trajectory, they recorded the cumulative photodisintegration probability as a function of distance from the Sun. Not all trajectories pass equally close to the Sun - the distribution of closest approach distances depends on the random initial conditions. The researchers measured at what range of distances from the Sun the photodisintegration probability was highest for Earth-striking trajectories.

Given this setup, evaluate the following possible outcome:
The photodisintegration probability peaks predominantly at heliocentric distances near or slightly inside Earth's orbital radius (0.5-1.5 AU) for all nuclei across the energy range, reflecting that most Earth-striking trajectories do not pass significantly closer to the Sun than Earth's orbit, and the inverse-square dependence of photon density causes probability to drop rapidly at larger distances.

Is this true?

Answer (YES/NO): NO